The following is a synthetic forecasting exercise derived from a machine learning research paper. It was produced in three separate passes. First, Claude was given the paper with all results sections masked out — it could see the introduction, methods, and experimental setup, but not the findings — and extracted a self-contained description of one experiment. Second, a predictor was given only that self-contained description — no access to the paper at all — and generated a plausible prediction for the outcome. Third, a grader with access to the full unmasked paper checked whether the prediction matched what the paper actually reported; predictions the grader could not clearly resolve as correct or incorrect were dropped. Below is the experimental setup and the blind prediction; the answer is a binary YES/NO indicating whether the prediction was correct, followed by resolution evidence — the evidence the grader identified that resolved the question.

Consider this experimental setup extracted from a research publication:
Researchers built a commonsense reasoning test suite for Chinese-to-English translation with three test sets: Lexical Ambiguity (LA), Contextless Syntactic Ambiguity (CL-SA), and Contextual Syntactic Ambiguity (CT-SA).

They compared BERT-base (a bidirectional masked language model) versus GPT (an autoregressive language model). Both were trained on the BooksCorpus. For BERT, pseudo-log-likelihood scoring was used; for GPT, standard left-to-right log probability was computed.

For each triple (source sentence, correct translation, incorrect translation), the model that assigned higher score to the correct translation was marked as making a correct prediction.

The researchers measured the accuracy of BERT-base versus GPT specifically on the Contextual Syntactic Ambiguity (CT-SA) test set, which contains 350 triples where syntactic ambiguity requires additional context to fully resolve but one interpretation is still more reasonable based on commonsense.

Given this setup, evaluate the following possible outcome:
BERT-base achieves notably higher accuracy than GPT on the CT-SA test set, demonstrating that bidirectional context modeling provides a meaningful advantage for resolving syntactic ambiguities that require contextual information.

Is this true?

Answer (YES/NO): NO